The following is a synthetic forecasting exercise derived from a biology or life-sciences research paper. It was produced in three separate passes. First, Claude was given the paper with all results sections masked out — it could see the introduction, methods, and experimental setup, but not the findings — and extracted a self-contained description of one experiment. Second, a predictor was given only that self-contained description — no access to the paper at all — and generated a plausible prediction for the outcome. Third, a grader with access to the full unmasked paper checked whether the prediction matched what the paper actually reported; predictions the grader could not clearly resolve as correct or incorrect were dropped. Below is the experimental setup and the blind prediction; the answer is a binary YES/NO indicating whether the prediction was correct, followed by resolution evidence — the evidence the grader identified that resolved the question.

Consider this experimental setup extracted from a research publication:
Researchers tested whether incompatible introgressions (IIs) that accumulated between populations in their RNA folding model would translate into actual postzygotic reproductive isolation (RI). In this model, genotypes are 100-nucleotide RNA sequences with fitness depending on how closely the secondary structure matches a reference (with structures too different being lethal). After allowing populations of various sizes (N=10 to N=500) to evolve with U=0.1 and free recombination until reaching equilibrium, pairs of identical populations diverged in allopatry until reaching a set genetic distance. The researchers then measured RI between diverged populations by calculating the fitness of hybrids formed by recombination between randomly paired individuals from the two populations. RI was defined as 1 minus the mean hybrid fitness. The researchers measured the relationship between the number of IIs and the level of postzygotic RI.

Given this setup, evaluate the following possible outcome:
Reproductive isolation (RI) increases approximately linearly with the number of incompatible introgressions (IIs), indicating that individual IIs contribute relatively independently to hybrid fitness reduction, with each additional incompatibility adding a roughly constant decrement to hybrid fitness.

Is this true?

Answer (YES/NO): YES